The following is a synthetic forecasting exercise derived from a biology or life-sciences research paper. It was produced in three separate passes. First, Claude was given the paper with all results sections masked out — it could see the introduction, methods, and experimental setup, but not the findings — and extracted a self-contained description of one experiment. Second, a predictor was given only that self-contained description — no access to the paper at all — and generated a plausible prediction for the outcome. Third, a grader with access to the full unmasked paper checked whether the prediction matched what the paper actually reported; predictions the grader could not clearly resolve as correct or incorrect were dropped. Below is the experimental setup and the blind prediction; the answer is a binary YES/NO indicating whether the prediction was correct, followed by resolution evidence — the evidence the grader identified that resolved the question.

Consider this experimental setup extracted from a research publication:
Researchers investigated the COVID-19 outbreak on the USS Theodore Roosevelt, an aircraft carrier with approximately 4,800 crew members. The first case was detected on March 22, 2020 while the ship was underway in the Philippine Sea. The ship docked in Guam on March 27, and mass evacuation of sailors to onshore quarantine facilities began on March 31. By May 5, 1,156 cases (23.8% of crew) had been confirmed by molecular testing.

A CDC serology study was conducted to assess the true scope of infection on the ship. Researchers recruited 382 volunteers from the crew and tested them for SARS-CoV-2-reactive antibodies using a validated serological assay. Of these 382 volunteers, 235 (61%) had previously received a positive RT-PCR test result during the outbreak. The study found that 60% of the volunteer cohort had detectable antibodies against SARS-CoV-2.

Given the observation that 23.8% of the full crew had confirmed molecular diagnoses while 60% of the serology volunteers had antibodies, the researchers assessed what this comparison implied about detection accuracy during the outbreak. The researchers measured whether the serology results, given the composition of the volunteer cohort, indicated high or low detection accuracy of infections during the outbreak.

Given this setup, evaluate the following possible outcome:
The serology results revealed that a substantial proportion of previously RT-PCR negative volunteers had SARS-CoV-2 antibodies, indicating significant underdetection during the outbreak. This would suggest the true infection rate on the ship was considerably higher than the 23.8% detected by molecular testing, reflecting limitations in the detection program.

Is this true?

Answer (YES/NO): NO